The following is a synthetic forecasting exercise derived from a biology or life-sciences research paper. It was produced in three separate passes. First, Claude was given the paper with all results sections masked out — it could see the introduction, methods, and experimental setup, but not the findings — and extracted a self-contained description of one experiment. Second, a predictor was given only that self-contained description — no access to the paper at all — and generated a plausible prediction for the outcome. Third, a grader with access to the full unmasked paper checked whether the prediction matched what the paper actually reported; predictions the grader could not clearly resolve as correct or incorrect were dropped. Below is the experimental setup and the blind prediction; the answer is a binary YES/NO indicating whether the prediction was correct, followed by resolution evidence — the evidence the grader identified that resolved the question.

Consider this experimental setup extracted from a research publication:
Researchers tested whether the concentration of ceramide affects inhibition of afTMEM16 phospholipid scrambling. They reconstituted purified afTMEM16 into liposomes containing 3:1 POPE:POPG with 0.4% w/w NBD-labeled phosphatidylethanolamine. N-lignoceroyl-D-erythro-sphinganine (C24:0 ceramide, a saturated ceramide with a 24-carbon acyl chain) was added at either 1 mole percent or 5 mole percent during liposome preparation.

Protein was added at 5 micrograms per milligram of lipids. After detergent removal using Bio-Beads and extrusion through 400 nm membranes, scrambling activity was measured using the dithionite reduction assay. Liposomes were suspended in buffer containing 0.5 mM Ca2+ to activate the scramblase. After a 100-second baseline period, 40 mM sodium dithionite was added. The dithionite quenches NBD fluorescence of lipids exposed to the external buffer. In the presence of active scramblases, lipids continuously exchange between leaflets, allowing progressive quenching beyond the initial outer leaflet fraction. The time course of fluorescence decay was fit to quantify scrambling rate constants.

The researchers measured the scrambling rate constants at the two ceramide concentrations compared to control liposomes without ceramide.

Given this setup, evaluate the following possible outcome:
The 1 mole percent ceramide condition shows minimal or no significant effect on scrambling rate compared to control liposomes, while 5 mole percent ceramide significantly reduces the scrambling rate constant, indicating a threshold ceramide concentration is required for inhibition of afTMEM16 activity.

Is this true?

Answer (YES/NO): YES